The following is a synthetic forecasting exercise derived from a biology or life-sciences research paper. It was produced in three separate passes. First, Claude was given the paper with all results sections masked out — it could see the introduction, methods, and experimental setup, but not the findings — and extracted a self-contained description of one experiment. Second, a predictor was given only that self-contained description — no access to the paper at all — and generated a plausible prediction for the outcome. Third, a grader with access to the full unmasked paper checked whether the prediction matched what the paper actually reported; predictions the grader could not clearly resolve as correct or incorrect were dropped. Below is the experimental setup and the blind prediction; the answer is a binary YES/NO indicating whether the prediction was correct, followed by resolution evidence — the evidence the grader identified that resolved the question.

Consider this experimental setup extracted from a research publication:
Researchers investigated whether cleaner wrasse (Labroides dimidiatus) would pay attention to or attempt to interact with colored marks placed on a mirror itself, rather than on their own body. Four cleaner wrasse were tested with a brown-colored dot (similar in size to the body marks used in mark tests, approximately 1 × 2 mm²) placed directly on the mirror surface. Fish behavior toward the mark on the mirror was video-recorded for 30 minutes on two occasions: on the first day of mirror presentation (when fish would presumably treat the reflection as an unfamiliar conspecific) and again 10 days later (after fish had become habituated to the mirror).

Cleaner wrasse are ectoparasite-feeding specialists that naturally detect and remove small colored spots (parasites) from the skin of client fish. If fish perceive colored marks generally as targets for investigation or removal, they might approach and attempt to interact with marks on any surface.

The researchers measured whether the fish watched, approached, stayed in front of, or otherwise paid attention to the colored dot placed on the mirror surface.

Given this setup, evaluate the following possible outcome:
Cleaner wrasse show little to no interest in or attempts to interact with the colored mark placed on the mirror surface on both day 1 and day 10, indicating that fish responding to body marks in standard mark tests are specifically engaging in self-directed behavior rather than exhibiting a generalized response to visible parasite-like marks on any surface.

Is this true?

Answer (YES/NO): YES